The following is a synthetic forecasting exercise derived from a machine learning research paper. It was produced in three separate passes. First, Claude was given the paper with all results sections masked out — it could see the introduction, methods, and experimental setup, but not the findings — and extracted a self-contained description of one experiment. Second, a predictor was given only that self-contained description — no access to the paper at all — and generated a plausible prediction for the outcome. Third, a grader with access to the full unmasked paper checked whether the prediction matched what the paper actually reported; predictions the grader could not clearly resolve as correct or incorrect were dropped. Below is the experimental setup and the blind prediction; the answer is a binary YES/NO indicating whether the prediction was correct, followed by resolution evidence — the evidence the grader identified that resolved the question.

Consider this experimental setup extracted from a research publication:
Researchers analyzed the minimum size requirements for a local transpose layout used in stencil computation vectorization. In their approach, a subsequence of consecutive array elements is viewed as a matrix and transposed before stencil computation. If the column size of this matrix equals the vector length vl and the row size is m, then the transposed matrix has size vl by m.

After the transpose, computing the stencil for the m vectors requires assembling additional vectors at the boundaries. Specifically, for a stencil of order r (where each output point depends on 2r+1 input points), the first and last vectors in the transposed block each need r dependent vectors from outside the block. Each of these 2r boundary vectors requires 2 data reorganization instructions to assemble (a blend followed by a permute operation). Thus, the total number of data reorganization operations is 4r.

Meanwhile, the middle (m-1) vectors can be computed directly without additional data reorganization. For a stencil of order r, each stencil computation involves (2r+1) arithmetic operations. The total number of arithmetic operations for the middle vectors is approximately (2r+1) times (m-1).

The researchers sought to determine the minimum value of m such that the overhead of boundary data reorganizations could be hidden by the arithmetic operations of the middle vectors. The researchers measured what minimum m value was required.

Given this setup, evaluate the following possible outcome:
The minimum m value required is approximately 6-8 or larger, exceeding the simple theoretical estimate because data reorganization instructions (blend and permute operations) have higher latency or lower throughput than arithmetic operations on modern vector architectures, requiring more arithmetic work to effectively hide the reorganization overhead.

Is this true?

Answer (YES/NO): NO